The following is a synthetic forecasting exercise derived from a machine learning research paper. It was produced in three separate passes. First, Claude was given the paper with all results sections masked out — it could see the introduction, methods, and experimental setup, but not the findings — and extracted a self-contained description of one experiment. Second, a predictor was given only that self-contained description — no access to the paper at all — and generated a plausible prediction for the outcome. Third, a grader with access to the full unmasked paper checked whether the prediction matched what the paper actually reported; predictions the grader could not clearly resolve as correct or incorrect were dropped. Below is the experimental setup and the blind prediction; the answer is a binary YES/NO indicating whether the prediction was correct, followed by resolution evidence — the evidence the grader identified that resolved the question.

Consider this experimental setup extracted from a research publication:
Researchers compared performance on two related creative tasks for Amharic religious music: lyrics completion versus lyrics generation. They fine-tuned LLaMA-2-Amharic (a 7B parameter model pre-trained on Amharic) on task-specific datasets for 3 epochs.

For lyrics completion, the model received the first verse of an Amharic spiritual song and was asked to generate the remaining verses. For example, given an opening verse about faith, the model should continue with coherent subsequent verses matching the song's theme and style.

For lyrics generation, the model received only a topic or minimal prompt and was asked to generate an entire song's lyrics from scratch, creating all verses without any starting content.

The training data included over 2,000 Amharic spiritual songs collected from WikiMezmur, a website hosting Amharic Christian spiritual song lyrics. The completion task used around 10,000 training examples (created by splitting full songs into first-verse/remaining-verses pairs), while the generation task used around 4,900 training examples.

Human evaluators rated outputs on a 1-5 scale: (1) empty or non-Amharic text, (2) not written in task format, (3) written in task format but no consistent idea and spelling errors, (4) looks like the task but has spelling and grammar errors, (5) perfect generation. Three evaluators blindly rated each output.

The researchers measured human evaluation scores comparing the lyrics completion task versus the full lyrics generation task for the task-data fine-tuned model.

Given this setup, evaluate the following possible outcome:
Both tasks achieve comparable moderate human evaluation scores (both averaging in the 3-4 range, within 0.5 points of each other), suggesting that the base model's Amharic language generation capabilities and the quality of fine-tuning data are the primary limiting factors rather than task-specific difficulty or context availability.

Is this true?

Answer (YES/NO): NO